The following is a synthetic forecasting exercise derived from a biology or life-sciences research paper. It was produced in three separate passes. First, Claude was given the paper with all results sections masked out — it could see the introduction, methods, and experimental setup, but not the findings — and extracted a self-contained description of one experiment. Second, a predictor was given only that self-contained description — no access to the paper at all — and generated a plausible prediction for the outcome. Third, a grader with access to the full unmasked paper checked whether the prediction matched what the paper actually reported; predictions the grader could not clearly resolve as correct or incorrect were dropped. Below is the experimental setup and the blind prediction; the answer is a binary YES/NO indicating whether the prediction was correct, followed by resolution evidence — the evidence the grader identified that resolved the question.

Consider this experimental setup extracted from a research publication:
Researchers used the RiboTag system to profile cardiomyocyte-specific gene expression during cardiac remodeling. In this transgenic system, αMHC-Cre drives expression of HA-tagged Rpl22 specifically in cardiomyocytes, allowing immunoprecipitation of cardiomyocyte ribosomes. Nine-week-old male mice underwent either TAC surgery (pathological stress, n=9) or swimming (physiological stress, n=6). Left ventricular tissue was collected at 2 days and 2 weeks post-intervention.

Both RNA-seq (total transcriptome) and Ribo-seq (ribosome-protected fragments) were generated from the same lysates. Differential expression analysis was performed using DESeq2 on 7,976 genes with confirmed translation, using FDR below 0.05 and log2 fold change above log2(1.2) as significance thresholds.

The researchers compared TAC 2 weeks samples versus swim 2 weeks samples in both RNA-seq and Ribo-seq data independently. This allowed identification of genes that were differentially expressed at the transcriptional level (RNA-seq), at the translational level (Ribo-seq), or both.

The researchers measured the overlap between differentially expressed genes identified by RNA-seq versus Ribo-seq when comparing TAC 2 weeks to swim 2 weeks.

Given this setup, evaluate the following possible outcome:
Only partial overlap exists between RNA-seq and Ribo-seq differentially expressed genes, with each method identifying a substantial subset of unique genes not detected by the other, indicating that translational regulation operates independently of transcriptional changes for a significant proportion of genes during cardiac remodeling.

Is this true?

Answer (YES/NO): YES